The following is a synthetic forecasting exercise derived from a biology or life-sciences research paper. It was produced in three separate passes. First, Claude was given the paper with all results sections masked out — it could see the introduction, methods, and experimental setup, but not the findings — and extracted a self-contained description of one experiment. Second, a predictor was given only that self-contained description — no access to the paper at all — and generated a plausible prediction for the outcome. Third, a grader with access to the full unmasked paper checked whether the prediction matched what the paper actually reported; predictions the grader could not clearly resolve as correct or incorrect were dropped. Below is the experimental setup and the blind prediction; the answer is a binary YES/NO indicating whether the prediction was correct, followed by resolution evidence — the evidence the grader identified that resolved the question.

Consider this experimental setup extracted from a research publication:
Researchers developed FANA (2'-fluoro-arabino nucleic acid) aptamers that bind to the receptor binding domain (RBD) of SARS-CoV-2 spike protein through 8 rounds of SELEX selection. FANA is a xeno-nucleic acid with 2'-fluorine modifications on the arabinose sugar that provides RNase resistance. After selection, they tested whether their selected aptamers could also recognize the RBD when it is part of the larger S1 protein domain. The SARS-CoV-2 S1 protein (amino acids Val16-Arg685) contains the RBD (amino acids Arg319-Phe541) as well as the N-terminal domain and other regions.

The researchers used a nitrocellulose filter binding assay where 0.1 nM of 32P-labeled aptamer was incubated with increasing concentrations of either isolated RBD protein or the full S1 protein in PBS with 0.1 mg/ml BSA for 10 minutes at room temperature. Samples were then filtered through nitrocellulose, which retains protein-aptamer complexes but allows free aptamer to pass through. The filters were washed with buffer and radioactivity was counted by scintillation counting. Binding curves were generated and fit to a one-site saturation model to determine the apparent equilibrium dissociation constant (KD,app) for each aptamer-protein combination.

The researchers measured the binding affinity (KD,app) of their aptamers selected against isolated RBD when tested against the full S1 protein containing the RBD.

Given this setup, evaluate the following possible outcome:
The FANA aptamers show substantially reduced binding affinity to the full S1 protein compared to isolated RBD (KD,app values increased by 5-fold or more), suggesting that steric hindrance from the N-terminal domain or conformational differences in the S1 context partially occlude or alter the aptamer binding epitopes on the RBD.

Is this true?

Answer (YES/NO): NO